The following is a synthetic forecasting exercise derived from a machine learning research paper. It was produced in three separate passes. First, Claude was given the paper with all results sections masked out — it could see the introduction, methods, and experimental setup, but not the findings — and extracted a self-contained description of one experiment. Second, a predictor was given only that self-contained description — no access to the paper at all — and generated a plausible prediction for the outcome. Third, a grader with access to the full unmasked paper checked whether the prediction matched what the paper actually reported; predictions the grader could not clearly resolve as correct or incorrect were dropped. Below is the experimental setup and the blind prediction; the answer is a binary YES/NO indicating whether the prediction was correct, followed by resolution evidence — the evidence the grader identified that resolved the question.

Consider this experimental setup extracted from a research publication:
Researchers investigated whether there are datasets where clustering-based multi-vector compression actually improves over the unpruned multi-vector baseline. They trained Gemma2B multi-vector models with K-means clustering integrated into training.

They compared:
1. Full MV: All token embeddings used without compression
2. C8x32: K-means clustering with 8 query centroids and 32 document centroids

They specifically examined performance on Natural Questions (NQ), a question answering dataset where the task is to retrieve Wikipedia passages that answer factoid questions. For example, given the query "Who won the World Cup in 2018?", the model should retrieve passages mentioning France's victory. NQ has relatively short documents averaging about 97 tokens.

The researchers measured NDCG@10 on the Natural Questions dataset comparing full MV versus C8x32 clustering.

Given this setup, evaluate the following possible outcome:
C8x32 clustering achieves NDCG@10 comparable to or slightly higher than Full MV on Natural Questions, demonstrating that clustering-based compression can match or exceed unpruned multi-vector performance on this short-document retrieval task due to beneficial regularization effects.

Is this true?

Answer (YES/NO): YES